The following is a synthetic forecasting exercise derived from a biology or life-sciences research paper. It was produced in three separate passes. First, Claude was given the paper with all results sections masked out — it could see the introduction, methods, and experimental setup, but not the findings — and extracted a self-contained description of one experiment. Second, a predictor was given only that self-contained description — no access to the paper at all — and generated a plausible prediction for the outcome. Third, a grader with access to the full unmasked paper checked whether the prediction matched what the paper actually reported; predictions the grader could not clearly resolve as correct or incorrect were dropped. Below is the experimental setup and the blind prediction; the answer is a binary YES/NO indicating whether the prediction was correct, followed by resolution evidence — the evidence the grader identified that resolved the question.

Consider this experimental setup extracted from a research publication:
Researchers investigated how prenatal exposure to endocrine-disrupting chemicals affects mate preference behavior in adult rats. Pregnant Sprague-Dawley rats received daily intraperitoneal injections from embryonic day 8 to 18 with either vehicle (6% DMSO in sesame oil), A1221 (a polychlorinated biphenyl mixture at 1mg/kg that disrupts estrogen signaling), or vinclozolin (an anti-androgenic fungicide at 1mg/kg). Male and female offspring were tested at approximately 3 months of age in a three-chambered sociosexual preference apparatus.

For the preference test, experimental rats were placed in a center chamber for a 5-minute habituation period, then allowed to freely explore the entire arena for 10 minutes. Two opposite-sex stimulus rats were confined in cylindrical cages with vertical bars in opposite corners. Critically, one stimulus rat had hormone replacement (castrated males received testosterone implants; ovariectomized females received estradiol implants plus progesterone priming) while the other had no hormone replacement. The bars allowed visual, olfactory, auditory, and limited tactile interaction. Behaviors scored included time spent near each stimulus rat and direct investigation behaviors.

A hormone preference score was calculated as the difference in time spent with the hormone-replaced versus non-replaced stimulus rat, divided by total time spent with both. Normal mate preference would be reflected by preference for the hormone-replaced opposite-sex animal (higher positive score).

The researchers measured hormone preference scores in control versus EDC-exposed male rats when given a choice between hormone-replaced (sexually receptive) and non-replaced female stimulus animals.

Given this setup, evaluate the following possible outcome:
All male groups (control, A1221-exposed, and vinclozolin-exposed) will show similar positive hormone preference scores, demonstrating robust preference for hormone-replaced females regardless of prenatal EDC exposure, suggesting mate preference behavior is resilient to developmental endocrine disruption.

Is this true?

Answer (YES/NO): NO